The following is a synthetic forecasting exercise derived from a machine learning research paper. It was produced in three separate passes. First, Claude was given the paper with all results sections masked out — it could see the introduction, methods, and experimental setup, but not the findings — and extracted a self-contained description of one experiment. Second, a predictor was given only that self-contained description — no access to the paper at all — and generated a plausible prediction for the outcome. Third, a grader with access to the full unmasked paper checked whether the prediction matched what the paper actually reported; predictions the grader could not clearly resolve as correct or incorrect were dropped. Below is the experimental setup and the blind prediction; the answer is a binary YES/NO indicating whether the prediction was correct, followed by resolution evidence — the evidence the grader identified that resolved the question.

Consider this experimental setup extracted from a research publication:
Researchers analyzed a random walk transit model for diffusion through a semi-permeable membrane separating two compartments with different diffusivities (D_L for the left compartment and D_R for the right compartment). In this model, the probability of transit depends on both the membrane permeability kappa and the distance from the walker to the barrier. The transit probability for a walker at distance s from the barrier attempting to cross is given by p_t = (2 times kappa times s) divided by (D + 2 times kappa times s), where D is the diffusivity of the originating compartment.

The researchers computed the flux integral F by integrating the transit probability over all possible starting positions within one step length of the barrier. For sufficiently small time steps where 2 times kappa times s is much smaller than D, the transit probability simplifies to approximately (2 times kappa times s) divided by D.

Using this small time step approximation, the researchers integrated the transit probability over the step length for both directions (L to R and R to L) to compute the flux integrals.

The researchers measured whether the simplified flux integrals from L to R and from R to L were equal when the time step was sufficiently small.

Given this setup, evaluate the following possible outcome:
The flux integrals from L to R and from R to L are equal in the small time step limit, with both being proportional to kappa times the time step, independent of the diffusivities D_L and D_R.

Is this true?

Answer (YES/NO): YES